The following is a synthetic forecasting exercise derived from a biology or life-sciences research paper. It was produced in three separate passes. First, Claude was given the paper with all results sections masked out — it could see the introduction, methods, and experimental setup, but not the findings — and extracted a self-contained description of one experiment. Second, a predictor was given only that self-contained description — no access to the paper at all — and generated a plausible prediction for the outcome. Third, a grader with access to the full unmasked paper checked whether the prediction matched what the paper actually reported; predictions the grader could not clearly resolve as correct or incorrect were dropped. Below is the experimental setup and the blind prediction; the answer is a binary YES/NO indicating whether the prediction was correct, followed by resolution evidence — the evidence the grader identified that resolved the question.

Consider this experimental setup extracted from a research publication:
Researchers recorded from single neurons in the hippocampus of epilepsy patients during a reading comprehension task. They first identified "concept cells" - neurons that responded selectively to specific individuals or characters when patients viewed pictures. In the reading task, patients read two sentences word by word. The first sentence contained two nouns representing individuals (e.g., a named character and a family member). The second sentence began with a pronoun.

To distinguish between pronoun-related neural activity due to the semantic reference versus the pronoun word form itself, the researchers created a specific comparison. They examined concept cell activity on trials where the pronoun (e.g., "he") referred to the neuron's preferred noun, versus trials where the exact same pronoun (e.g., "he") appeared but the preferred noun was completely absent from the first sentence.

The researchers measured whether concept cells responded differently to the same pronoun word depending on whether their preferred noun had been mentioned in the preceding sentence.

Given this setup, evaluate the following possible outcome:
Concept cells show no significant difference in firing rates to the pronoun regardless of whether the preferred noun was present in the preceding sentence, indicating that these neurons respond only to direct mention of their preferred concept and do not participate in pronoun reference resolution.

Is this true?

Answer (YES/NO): NO